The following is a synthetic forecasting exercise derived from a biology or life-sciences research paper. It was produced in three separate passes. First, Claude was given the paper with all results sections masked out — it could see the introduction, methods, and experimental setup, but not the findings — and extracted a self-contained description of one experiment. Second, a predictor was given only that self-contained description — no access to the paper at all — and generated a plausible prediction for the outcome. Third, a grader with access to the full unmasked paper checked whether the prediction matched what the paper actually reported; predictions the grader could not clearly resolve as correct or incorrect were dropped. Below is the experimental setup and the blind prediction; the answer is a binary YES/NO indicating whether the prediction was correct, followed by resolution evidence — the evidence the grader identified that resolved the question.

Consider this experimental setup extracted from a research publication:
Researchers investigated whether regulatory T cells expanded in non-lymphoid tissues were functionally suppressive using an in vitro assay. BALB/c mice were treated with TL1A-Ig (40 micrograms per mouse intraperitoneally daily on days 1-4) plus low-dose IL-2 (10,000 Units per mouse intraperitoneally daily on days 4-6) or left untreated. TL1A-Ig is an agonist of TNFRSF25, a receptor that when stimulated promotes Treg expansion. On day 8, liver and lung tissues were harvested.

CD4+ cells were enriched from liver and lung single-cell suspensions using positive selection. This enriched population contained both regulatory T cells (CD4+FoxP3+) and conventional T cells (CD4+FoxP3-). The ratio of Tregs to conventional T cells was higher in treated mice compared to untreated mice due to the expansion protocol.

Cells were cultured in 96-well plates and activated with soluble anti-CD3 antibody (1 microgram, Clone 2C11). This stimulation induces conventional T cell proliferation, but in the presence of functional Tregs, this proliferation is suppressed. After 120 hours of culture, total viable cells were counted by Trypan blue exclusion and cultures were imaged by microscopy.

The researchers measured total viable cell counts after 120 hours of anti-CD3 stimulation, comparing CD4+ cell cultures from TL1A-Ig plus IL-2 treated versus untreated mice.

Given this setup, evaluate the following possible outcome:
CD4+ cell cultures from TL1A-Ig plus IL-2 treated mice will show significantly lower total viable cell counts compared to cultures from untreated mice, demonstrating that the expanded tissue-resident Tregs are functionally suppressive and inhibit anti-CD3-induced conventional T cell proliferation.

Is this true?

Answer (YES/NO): YES